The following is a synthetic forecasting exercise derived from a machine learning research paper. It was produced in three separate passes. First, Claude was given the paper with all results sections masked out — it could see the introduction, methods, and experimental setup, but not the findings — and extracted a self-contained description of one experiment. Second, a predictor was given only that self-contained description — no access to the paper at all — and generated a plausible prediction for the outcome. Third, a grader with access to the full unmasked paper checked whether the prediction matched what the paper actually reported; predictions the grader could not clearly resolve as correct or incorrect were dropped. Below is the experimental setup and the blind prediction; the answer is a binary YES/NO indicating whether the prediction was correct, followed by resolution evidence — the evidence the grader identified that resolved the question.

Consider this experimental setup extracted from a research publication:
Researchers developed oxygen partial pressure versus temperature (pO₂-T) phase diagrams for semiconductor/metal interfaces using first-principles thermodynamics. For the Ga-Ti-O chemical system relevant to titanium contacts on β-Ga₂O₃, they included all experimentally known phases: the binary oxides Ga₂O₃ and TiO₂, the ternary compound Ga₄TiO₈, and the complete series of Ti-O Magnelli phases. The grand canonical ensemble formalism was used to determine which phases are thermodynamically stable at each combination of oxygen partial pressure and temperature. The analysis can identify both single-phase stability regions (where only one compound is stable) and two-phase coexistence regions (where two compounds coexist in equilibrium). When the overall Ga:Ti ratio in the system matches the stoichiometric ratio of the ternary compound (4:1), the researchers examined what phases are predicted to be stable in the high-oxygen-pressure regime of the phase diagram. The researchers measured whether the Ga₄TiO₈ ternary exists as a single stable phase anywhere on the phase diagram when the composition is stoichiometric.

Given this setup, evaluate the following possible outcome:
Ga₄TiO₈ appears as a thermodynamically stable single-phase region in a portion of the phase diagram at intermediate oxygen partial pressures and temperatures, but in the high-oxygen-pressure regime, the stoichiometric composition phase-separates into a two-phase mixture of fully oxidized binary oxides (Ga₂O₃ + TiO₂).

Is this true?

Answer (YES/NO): NO